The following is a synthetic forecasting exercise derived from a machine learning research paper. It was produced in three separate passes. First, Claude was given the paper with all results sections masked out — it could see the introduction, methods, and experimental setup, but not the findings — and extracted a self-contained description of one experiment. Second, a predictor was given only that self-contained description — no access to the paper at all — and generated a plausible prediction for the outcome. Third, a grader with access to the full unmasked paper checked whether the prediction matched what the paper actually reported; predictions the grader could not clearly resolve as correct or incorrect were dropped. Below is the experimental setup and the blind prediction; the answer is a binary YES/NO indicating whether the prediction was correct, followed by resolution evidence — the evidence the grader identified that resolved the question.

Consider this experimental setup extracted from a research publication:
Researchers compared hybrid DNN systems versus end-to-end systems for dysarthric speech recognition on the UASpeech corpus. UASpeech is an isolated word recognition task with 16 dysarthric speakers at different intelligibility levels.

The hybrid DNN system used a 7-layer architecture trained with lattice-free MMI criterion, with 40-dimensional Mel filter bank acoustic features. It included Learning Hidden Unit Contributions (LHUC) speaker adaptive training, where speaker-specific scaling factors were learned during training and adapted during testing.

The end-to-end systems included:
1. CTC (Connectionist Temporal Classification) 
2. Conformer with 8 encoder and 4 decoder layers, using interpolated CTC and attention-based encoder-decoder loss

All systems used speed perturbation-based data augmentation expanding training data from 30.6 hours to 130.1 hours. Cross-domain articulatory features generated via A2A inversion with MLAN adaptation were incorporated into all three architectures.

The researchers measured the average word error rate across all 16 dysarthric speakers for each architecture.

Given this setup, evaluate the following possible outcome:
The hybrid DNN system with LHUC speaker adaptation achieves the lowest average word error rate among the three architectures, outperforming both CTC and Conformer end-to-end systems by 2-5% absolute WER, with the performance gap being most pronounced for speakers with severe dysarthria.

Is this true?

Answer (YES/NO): NO